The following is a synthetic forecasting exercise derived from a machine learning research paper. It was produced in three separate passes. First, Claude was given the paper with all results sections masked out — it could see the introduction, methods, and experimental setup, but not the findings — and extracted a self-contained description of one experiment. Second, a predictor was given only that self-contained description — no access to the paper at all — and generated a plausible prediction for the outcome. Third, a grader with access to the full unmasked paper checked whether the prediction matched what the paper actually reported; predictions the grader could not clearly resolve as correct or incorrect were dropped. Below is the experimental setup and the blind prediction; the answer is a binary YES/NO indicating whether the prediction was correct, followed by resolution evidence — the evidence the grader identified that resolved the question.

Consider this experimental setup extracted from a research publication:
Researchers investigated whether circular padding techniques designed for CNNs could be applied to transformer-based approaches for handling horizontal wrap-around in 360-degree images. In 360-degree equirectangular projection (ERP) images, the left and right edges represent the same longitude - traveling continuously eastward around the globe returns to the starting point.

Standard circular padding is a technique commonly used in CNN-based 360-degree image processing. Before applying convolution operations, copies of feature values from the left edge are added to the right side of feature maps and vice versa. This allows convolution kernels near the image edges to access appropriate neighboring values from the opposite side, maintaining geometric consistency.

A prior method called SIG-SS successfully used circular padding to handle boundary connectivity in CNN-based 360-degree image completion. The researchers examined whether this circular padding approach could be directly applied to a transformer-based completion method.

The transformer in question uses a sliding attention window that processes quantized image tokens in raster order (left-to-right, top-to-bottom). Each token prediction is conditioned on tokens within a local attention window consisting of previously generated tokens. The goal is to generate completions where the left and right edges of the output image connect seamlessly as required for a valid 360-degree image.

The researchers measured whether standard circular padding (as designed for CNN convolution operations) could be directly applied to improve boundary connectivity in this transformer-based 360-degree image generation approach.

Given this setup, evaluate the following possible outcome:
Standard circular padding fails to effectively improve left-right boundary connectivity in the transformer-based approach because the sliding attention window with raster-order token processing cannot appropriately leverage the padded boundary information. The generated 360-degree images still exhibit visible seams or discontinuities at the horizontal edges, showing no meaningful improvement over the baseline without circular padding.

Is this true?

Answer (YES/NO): NO